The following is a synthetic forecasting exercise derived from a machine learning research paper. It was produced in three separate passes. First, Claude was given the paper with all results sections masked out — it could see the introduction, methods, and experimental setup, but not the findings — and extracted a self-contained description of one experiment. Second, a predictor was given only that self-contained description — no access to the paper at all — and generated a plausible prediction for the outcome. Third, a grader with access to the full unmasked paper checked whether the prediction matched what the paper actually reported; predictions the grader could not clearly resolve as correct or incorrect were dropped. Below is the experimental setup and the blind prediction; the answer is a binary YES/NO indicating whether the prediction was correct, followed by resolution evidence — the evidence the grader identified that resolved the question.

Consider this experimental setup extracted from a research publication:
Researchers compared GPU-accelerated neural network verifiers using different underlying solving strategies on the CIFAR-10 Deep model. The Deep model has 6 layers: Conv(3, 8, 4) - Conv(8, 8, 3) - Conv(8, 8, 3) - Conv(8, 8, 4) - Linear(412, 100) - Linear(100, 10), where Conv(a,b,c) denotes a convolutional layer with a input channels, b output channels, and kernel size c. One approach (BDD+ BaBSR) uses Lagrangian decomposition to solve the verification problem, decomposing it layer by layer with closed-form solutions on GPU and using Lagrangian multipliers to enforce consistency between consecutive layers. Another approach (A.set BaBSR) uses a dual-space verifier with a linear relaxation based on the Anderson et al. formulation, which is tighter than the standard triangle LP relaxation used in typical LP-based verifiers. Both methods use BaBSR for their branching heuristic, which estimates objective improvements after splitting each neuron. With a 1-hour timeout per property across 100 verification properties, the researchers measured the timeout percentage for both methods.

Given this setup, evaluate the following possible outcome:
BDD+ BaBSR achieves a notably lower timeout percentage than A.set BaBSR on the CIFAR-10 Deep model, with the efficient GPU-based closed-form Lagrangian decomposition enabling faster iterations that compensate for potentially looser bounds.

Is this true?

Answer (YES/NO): NO